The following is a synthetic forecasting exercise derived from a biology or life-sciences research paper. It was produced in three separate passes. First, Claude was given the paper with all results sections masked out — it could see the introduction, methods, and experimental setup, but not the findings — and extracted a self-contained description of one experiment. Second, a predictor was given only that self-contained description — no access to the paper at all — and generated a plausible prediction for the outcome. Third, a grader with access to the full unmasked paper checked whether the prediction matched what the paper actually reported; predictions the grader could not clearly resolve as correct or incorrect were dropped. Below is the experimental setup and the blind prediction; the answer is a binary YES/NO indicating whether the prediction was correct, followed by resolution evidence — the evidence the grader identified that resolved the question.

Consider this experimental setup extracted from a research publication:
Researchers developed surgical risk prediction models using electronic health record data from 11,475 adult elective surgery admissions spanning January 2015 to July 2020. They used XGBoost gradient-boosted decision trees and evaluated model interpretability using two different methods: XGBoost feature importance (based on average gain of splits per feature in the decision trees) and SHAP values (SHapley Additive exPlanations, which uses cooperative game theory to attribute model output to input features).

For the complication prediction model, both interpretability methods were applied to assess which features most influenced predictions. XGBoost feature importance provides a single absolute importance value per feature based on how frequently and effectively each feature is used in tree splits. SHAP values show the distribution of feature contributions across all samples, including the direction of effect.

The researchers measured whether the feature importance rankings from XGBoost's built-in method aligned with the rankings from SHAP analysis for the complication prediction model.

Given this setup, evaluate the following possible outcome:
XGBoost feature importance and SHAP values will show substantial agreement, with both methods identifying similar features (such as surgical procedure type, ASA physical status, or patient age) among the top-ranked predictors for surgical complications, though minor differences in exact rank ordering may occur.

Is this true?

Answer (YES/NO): YES